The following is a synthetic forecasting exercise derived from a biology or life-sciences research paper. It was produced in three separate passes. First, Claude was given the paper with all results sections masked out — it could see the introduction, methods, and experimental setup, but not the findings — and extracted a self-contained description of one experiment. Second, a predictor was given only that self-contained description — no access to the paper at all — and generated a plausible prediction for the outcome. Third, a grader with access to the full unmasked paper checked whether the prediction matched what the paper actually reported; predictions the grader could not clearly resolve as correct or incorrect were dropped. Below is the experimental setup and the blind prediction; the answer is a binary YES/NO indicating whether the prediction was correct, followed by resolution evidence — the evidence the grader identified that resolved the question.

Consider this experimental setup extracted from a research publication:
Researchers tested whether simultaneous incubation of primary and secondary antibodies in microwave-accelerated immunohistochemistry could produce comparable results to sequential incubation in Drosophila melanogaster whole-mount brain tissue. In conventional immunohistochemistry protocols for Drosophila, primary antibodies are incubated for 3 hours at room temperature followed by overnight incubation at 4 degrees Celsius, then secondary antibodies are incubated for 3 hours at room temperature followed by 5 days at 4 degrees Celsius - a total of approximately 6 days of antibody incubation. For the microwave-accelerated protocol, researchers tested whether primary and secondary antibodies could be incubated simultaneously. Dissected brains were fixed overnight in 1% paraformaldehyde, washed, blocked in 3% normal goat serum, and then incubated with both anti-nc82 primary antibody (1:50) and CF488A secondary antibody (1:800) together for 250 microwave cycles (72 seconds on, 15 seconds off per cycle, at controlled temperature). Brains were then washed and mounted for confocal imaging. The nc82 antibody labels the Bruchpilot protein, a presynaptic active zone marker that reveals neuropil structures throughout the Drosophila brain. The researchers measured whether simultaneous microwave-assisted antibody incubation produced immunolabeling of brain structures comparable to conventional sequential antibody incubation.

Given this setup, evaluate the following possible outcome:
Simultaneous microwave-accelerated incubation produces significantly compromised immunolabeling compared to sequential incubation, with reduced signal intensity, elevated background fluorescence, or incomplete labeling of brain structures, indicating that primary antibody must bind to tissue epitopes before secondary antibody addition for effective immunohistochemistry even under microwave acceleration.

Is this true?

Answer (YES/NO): NO